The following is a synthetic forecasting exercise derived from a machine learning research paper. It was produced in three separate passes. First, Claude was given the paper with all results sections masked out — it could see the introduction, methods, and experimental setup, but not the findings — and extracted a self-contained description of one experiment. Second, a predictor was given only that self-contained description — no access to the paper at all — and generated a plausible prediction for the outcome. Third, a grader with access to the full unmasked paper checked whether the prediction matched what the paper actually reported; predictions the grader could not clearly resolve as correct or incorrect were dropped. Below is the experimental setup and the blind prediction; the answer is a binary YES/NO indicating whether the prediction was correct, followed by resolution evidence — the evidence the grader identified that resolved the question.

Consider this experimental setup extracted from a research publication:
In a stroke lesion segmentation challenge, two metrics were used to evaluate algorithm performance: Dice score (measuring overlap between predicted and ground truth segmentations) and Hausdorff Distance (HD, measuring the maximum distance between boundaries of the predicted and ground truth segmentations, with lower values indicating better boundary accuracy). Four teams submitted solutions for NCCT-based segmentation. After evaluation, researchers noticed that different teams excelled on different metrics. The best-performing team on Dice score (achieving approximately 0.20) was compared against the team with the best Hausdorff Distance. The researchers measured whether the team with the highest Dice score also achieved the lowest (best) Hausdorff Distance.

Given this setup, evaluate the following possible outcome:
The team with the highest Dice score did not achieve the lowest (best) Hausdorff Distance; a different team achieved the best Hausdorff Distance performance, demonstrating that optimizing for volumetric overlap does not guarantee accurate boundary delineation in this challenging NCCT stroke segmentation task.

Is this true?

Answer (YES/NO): YES